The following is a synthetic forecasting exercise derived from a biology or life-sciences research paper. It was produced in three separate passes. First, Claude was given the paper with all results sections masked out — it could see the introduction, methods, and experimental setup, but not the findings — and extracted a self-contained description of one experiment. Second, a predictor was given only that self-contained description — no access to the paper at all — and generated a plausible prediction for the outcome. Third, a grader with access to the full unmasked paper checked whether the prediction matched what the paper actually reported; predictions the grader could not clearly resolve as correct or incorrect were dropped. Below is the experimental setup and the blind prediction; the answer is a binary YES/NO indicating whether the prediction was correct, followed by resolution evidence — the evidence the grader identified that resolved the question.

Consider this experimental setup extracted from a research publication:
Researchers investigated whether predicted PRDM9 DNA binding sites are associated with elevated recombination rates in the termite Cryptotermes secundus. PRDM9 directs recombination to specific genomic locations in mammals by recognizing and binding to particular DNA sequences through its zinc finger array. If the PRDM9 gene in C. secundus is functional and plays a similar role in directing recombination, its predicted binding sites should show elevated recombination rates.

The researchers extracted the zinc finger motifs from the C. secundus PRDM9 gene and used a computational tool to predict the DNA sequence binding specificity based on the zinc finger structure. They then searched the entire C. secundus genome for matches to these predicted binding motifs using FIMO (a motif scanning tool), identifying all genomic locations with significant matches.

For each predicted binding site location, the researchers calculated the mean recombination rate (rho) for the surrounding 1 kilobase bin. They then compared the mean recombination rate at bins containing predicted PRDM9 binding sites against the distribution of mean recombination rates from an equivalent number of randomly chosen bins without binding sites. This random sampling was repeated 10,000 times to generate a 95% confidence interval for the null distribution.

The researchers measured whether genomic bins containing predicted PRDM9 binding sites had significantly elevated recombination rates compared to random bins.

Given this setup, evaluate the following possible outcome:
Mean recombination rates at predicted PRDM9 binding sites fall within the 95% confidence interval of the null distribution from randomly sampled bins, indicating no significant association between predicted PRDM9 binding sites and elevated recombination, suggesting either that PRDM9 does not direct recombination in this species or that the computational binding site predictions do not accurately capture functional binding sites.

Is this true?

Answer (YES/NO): YES